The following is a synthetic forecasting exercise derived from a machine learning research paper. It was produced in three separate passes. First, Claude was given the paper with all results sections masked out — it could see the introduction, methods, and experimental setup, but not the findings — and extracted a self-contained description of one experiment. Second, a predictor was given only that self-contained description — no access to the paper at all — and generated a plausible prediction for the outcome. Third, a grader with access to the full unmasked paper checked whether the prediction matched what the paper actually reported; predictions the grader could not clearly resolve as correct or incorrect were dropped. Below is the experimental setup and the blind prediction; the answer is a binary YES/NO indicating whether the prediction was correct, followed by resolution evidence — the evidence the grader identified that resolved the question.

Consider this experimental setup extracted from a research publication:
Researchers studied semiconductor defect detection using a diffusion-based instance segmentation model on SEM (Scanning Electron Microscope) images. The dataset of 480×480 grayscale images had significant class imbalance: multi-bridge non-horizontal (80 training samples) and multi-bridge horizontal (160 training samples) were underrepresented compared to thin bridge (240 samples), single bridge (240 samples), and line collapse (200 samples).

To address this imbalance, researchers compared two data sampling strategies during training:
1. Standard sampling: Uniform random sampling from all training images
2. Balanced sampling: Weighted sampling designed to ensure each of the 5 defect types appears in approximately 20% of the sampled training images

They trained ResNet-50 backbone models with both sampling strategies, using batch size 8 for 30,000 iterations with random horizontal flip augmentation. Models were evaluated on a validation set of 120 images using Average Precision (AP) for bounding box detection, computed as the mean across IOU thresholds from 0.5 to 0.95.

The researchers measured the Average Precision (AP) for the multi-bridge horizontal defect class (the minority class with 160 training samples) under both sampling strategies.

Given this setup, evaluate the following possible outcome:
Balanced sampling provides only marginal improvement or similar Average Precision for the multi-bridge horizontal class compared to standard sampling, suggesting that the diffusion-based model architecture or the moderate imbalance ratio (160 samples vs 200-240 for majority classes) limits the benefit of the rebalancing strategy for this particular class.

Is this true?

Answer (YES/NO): YES